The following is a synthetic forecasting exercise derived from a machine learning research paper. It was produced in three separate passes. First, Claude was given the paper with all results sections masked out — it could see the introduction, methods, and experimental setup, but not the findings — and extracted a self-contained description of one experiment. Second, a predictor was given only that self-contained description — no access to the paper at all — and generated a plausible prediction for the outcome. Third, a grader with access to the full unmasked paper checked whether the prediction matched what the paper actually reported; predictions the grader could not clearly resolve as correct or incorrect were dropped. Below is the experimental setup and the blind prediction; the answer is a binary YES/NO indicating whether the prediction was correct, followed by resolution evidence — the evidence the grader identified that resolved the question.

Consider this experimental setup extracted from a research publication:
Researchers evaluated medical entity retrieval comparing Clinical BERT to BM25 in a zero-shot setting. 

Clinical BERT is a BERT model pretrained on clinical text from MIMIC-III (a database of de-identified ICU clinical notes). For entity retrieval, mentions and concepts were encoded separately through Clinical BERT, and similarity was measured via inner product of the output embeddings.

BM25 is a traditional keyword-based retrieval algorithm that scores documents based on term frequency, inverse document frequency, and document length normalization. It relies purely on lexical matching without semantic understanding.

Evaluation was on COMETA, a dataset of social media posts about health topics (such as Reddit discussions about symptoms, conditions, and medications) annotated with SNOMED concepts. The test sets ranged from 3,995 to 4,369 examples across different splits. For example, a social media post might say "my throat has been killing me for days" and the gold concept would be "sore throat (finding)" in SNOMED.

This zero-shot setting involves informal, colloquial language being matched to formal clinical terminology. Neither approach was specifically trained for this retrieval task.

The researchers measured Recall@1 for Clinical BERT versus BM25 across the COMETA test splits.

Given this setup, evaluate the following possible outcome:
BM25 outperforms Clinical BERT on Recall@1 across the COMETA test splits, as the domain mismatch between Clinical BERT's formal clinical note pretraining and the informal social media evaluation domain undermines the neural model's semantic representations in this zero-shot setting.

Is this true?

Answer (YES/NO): YES